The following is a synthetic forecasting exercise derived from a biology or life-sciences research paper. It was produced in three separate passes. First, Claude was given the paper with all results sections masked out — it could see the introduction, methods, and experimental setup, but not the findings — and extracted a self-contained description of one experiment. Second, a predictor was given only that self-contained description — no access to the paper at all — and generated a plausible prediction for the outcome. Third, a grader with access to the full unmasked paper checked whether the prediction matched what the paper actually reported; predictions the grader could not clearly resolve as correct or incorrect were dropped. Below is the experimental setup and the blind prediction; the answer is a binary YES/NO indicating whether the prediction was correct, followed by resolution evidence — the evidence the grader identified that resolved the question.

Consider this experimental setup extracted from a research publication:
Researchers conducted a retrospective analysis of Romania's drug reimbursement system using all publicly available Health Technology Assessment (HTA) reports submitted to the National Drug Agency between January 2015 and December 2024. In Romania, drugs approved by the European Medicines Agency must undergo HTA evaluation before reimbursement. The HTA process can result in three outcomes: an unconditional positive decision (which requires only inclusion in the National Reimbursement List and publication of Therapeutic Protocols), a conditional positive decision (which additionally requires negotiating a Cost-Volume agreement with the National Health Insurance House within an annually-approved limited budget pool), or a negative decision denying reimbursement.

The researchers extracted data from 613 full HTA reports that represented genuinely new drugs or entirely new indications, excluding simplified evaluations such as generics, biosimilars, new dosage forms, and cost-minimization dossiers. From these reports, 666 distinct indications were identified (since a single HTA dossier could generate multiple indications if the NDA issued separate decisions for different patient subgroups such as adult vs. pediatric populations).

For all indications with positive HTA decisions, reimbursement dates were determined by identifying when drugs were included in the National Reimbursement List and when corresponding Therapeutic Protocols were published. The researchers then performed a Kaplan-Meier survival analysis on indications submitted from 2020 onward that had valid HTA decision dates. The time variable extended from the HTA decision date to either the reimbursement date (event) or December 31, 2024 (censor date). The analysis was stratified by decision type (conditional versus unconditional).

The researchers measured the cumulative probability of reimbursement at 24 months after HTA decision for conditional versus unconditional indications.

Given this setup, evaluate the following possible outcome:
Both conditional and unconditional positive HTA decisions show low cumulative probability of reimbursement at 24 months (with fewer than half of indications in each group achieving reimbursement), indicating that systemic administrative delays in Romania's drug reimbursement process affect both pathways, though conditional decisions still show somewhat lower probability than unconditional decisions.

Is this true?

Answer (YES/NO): NO